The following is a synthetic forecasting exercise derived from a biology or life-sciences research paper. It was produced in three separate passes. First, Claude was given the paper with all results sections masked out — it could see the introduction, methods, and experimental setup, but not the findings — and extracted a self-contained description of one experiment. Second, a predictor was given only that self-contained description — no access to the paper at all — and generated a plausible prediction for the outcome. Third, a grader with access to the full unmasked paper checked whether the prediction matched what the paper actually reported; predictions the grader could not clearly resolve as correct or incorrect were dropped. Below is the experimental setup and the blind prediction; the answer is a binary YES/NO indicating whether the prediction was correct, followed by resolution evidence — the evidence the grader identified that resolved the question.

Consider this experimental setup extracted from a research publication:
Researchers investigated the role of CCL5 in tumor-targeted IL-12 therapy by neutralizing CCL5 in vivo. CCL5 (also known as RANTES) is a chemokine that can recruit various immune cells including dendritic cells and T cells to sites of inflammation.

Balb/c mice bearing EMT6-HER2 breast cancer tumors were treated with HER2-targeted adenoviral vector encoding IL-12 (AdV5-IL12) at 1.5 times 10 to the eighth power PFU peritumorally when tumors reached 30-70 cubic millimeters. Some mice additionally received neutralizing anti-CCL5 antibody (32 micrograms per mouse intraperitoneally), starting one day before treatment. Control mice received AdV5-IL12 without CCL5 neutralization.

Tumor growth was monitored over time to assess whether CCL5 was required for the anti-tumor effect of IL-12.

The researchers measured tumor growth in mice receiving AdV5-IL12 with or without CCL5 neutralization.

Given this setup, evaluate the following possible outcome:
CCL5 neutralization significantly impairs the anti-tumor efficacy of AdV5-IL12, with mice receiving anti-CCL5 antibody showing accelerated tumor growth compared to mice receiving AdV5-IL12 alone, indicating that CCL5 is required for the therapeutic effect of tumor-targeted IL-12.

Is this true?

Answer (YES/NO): YES